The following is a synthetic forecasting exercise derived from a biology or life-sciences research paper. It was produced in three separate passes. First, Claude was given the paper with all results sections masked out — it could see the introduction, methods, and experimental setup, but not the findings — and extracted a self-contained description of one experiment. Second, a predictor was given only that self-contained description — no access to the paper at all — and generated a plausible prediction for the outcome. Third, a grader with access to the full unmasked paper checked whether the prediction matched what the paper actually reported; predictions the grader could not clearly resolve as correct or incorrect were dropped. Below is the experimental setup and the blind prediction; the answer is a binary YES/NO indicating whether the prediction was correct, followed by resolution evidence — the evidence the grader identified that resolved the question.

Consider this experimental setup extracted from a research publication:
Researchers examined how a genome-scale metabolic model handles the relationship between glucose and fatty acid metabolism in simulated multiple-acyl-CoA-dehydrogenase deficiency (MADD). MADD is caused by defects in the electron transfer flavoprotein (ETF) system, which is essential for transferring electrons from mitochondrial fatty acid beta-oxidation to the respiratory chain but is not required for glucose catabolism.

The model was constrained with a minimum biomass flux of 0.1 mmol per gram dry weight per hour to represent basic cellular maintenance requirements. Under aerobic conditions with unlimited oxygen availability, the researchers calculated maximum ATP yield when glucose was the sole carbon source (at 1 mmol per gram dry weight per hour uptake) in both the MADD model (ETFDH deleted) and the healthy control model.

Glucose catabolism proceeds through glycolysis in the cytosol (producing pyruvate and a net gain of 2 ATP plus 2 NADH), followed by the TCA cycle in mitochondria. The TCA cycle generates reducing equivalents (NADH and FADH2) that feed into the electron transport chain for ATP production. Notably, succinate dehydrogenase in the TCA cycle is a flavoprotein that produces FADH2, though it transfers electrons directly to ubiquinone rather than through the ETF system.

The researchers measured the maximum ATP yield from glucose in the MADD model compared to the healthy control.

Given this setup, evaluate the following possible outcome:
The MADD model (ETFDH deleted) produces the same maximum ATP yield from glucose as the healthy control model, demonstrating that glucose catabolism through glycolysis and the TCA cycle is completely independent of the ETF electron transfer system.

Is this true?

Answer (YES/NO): YES